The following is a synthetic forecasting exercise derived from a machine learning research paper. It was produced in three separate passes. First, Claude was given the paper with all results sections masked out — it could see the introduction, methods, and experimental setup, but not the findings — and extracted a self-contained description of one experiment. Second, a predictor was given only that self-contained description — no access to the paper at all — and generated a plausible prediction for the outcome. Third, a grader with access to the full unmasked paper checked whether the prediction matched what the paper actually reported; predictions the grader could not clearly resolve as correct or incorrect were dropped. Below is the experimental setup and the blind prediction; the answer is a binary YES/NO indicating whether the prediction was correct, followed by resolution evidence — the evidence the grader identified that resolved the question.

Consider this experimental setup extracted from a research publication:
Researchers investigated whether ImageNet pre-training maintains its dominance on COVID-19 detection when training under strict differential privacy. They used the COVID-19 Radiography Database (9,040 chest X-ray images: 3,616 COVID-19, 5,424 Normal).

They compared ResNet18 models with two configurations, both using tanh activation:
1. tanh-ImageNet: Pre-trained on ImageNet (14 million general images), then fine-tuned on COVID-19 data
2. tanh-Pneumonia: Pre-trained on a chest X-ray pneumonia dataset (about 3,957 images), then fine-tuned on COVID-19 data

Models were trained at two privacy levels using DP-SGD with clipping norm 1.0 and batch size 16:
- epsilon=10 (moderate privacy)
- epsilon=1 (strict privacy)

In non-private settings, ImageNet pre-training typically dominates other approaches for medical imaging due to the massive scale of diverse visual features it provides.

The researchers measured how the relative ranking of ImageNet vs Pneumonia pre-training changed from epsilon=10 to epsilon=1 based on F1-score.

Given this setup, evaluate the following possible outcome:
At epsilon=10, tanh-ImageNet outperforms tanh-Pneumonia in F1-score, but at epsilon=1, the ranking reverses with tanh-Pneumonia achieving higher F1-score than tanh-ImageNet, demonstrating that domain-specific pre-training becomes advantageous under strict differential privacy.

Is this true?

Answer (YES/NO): NO